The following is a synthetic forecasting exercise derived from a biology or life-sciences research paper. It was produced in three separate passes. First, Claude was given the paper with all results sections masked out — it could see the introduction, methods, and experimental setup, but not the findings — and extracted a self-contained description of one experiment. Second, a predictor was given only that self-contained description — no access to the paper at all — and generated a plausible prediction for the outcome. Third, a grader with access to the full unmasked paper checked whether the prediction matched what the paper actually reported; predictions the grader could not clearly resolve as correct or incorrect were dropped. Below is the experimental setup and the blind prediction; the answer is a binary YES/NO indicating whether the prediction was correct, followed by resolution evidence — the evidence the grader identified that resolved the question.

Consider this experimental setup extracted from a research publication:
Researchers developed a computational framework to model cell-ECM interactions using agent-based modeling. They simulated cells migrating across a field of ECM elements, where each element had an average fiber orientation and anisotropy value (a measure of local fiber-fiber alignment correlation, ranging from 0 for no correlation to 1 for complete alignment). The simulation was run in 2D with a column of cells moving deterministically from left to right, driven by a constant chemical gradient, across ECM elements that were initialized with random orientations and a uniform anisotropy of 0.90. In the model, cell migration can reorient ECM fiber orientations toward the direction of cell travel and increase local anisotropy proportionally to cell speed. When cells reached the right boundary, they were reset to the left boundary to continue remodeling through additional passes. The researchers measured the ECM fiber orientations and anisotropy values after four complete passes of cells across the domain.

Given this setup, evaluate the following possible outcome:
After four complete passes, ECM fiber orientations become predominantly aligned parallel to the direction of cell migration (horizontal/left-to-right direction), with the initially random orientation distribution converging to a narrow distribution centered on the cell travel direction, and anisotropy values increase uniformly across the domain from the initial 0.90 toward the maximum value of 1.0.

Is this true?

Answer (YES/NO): YES